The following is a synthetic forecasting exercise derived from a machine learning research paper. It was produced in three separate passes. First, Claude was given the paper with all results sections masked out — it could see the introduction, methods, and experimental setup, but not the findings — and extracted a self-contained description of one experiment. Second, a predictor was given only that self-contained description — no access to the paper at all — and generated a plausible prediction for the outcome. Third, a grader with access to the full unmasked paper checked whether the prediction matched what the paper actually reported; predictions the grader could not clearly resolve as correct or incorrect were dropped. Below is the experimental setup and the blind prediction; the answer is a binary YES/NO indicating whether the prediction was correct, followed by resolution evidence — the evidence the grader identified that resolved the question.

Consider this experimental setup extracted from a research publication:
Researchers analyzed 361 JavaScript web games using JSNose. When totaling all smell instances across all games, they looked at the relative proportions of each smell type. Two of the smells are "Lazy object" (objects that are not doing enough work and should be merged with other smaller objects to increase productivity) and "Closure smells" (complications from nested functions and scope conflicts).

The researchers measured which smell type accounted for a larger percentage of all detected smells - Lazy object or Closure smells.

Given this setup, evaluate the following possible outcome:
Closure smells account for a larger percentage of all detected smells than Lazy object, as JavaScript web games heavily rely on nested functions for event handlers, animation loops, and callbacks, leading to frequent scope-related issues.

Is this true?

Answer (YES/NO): NO